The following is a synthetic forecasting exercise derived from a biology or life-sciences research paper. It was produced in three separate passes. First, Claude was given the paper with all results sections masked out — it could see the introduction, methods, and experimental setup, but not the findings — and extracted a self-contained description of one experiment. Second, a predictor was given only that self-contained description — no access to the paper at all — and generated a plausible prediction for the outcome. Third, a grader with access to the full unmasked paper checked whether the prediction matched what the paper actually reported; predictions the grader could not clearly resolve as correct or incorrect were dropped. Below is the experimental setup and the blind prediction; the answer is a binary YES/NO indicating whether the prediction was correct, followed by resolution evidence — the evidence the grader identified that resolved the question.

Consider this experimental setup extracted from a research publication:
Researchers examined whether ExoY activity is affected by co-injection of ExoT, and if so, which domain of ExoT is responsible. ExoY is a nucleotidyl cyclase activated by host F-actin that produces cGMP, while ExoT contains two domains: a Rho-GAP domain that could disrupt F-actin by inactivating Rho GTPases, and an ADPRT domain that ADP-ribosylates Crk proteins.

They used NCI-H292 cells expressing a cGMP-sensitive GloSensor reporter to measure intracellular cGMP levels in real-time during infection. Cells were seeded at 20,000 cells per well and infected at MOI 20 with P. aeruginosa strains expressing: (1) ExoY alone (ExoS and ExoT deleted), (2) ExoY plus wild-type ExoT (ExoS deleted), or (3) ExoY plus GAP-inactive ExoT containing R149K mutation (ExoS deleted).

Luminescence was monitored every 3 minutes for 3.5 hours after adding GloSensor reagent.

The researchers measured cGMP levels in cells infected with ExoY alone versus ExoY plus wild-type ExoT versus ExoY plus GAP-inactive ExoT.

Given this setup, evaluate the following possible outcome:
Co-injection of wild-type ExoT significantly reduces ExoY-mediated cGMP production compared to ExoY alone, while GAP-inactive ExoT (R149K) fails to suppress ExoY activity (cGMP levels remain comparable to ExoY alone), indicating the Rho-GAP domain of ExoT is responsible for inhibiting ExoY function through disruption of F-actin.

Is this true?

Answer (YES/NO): NO